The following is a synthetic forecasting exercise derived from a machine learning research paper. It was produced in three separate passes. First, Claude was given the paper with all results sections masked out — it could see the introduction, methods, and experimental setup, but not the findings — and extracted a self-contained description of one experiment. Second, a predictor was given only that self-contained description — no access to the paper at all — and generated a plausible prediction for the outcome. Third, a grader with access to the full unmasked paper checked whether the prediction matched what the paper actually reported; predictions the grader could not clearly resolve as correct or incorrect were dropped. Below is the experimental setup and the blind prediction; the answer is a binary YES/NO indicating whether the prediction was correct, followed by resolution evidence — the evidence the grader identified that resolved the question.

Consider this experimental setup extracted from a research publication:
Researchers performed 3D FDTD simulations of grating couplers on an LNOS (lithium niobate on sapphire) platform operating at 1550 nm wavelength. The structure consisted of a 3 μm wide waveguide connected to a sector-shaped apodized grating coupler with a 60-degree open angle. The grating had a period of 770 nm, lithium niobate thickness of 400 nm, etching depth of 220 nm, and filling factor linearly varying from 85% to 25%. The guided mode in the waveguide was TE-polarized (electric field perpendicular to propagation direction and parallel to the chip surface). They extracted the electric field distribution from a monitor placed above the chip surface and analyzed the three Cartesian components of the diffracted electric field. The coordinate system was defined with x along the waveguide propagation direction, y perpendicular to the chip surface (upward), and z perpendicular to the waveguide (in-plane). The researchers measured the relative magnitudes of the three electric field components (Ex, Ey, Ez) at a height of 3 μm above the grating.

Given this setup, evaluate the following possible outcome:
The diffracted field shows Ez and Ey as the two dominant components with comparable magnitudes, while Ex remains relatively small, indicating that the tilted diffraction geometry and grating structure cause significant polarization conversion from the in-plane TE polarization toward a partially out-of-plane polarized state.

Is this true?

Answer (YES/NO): NO